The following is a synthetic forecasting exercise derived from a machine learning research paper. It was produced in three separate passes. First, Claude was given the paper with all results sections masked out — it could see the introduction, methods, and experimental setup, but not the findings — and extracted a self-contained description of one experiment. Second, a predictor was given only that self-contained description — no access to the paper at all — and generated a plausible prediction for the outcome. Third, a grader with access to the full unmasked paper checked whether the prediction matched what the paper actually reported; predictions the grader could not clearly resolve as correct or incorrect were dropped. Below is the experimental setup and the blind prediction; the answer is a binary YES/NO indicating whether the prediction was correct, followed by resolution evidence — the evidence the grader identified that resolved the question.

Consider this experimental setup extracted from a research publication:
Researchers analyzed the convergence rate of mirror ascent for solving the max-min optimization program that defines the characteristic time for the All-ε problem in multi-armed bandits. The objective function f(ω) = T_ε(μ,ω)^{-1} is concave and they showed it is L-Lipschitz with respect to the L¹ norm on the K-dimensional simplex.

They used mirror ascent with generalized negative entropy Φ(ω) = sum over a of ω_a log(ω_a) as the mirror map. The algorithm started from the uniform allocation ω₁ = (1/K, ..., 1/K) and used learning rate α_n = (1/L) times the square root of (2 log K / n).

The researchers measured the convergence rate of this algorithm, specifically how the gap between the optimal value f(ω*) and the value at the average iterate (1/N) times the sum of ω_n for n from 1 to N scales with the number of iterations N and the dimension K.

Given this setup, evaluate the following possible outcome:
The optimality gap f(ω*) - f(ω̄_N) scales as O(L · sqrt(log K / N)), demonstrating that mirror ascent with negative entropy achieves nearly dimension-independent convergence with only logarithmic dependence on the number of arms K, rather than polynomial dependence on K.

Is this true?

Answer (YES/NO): YES